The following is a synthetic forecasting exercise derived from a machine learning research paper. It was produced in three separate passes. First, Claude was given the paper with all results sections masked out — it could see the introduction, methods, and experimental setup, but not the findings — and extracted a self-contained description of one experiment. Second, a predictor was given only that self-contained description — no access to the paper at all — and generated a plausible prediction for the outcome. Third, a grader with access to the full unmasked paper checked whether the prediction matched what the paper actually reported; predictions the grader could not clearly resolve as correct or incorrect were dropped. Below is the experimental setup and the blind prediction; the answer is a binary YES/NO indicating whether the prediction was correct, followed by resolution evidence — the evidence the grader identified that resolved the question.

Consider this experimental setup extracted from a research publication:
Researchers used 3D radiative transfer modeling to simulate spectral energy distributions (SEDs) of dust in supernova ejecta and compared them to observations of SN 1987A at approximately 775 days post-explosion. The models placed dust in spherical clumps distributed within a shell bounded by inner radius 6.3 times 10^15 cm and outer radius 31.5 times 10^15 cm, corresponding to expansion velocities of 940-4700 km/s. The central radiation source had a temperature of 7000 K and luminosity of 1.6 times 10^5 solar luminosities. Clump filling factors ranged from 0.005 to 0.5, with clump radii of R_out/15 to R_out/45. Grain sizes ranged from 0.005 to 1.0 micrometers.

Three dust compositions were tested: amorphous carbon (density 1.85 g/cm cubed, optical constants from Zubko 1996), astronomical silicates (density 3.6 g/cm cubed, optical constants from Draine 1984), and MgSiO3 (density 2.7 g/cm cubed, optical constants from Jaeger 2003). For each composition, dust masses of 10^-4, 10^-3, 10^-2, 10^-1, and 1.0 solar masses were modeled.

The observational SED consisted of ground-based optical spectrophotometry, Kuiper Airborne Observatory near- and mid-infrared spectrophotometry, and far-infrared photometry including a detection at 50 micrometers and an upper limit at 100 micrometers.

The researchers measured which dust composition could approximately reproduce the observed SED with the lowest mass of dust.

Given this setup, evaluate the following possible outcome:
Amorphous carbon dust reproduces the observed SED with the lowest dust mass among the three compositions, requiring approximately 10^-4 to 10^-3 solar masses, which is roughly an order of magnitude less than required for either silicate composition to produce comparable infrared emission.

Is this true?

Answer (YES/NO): NO